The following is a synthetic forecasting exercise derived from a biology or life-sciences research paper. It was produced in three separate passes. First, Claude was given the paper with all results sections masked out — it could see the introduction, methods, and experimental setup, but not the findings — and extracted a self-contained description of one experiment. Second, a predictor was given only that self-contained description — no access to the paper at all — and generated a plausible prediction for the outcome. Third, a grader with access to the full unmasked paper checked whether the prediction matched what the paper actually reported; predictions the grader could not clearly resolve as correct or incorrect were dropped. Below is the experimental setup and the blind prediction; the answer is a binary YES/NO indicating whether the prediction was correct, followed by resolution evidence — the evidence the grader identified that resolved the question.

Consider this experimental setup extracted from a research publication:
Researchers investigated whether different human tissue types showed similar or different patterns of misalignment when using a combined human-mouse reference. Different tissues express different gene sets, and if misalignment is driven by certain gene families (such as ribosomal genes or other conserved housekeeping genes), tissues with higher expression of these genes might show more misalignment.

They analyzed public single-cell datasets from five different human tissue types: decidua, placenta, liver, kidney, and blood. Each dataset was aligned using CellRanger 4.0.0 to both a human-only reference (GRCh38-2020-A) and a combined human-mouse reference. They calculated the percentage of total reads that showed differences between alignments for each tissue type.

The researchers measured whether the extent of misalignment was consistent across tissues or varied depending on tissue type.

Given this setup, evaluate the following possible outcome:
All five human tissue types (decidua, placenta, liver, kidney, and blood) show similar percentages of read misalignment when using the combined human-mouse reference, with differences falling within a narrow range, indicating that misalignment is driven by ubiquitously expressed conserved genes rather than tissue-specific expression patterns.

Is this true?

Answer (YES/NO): NO